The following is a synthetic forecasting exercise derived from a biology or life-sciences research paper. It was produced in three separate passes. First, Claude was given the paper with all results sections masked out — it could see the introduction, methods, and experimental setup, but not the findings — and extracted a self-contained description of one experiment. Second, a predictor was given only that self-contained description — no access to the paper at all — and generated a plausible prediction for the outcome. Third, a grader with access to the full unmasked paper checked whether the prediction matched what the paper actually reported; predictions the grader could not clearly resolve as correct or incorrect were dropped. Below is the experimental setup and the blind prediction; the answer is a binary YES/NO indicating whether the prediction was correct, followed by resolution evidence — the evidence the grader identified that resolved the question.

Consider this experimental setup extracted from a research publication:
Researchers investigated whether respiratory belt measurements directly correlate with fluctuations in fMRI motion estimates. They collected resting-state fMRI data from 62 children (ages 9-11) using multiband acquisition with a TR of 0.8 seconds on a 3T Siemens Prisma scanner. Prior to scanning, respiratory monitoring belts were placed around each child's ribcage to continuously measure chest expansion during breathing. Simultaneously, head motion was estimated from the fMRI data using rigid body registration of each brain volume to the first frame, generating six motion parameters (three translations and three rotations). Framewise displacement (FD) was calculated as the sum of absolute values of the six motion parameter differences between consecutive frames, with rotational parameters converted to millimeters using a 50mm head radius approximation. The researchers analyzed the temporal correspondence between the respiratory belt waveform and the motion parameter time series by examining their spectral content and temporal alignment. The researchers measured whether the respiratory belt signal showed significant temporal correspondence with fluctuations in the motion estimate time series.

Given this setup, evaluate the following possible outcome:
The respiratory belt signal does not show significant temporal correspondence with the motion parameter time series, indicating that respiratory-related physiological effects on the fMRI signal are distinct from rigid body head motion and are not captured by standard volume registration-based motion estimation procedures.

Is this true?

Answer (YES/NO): NO